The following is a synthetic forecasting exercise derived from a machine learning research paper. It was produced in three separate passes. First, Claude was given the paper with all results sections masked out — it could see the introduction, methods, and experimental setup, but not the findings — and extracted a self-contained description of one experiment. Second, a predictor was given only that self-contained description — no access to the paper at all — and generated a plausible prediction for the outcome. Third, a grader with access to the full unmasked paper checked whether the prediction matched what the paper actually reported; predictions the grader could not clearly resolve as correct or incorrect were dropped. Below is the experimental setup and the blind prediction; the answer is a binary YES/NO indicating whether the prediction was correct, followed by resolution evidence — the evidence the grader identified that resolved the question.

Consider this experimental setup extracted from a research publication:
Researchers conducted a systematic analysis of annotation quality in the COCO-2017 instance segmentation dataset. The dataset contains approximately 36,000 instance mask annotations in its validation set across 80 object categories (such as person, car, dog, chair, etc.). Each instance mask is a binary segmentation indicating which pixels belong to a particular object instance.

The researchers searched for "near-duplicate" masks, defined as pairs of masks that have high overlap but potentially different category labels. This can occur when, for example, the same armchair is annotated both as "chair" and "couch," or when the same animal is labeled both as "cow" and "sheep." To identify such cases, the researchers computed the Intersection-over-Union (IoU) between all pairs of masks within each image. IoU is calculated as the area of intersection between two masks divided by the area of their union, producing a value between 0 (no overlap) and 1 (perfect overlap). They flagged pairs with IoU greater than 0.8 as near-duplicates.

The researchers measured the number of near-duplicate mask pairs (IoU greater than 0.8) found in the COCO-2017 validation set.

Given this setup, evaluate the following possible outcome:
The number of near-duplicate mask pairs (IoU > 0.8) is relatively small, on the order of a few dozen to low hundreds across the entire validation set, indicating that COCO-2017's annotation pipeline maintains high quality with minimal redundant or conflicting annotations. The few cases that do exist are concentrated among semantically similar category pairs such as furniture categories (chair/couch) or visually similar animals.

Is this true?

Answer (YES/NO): NO